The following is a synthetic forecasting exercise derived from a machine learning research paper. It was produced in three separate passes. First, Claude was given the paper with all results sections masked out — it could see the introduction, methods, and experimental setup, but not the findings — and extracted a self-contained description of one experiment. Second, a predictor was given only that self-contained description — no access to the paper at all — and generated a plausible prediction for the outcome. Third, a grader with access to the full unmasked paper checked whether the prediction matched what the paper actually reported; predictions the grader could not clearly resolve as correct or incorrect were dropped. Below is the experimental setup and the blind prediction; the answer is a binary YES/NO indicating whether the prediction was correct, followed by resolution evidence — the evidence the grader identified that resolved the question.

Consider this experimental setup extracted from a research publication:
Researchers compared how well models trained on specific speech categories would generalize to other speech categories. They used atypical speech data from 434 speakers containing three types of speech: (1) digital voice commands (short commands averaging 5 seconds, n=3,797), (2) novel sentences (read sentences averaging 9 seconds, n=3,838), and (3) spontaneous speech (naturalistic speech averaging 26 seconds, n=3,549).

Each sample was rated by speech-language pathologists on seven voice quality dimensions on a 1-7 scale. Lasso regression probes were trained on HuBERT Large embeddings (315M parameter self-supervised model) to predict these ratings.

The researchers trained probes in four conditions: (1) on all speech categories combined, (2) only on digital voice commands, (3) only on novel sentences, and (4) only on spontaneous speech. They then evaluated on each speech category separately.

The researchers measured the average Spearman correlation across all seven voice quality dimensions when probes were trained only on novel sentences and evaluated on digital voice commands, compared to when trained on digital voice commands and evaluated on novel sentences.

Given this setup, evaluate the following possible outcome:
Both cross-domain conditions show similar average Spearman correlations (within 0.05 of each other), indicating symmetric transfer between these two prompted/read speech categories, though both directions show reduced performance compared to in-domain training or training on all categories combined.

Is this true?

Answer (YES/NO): NO